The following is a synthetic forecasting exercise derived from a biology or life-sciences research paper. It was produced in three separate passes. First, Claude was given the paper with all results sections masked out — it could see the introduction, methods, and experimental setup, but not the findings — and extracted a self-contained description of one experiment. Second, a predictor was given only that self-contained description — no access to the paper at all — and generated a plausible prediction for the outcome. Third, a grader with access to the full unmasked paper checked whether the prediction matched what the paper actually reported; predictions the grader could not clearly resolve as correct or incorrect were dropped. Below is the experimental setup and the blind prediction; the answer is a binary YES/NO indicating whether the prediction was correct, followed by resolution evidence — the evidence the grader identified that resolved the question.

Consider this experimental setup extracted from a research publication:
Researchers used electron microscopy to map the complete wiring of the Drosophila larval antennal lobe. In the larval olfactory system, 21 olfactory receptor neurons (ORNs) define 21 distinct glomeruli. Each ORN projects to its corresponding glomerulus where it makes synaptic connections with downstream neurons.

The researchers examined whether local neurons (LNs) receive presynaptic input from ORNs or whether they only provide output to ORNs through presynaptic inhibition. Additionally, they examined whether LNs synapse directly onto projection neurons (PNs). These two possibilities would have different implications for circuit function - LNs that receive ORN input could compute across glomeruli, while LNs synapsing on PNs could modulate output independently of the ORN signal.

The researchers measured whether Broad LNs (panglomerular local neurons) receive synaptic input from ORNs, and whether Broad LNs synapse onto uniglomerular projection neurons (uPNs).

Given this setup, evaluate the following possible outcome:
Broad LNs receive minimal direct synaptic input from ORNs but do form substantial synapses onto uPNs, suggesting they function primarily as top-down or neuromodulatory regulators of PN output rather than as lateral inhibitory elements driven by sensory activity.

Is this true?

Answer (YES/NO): NO